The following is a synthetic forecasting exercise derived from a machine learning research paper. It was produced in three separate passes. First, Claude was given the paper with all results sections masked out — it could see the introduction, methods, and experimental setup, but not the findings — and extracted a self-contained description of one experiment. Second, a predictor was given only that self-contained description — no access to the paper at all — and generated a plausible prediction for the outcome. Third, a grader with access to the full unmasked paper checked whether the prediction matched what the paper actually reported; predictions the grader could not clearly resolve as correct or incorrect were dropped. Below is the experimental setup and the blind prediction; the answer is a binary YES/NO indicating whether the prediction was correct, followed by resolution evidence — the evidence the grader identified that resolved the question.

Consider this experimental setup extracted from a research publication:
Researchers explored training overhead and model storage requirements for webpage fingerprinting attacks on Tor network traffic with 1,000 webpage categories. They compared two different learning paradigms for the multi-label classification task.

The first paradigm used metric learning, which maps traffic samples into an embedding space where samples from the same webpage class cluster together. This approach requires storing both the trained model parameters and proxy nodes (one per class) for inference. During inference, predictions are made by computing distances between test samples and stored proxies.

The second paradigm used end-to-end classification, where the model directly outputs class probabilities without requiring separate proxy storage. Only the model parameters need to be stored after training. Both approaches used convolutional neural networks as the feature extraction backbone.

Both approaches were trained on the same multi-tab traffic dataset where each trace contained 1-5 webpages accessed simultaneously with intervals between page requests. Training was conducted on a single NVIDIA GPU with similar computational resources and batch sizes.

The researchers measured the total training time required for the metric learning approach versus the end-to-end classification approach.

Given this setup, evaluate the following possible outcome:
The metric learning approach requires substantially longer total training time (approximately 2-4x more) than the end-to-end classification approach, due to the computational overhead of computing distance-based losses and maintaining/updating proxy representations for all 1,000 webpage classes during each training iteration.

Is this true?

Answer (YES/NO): NO